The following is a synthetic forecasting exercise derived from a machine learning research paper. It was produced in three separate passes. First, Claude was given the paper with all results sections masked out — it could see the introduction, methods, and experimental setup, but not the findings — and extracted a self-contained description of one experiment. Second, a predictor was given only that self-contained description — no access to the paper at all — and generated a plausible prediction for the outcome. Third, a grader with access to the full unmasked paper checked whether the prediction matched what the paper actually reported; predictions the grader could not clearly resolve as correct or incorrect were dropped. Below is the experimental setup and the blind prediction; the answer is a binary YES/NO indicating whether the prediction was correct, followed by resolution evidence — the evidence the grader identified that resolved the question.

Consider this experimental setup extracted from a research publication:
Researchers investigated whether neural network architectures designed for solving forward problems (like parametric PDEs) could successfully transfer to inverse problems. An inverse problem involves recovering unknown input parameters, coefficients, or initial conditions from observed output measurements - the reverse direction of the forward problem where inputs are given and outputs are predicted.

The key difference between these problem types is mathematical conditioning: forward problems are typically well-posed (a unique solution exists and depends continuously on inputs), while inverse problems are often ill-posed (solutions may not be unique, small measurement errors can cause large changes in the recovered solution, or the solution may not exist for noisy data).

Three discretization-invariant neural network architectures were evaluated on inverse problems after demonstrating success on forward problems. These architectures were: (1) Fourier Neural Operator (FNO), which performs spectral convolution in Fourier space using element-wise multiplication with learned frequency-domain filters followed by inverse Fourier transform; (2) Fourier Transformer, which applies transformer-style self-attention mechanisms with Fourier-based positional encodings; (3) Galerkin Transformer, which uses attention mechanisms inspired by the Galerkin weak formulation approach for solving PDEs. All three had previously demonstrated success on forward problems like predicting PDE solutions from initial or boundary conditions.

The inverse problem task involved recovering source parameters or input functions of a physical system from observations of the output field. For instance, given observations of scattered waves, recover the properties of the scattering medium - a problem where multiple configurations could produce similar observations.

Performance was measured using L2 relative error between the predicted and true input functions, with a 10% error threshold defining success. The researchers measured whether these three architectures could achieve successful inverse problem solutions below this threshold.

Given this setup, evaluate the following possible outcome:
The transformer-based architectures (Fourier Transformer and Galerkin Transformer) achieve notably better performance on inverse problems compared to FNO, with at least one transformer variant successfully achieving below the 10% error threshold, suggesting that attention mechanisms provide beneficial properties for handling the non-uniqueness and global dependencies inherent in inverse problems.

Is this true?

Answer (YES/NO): NO